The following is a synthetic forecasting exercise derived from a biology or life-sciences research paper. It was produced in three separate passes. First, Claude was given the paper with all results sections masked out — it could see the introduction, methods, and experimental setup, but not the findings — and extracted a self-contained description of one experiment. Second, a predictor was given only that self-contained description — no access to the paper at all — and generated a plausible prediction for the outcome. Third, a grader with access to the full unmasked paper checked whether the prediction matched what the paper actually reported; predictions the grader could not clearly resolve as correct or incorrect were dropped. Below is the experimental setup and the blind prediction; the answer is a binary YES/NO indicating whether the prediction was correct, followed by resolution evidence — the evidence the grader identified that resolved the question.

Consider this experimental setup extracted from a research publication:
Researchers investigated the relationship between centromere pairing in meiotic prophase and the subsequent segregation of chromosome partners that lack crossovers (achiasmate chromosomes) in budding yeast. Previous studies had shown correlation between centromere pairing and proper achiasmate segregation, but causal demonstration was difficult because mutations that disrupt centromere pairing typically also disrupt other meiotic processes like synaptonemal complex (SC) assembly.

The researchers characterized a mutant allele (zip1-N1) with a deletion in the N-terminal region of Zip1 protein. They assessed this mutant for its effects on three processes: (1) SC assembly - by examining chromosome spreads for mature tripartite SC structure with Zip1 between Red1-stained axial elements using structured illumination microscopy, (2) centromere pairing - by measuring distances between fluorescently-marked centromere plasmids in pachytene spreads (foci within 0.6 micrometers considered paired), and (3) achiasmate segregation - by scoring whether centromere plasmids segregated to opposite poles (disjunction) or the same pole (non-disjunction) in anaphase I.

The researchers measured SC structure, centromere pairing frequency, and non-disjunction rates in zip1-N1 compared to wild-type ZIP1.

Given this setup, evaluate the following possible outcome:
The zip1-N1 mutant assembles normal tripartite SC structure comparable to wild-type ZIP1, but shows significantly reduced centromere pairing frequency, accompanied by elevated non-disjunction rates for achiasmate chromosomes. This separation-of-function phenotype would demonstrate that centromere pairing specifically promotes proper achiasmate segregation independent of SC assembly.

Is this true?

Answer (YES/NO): YES